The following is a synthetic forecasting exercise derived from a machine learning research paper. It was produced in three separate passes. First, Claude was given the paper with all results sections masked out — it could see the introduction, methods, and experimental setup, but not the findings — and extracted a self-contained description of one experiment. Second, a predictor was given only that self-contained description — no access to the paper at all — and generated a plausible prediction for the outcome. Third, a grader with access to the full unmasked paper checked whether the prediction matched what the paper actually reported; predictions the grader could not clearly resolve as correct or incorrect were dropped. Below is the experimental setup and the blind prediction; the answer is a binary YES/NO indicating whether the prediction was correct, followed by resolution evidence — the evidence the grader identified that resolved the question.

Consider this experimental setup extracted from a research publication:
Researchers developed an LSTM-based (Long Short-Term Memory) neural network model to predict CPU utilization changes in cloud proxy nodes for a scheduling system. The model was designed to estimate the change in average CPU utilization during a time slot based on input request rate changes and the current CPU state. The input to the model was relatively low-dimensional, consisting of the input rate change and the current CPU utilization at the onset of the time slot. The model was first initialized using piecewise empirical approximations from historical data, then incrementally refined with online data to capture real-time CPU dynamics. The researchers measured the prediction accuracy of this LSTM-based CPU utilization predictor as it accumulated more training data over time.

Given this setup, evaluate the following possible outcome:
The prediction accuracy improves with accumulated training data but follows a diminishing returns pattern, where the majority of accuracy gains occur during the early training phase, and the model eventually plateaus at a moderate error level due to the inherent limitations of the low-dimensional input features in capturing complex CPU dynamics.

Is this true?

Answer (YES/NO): NO